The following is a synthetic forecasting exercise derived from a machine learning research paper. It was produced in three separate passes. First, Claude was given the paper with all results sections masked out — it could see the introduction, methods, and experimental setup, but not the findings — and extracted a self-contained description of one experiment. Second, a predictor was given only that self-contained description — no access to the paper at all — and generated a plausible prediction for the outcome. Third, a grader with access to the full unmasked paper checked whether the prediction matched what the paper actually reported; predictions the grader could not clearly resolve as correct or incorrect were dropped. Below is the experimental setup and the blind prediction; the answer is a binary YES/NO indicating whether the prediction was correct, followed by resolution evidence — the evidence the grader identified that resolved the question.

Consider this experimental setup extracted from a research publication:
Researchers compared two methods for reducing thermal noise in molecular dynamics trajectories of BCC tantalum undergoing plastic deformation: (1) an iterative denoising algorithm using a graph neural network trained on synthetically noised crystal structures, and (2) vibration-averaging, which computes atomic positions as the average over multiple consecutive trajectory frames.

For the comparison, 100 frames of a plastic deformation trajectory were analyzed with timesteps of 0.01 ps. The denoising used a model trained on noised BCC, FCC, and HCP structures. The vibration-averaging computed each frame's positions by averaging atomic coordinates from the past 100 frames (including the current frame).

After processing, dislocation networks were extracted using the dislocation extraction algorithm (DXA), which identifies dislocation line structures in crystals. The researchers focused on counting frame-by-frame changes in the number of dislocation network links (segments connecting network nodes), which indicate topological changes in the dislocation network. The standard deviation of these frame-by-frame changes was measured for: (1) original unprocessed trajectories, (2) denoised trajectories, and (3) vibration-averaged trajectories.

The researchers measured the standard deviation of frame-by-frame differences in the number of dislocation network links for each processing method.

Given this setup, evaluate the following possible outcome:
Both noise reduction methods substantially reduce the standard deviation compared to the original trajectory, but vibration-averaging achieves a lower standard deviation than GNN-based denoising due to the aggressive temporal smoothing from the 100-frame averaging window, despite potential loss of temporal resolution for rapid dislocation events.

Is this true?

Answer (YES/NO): YES